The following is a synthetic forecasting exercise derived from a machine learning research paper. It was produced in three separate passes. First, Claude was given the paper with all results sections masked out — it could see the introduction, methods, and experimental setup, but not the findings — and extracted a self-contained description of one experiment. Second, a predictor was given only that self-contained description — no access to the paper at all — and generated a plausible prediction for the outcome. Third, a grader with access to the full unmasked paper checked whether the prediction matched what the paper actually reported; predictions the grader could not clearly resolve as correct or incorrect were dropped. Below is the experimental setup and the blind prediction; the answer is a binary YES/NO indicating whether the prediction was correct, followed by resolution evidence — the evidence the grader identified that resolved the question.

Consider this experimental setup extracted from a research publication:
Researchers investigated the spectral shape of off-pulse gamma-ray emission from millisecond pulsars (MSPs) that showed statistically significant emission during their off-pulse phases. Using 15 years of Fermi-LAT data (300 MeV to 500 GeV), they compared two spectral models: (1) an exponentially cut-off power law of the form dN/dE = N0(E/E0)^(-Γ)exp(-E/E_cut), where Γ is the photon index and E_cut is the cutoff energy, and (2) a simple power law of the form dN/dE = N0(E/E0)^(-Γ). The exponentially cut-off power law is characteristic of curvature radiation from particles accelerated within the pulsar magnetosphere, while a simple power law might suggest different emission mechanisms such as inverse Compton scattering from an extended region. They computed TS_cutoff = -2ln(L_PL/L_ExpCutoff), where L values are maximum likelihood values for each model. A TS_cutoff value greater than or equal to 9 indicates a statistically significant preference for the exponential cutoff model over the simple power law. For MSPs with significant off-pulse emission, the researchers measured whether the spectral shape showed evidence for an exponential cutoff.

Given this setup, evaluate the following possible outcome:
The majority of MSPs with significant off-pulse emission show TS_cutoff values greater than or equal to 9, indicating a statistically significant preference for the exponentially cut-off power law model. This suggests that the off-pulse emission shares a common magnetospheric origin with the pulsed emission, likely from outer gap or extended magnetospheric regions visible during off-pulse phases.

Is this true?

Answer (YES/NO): YES